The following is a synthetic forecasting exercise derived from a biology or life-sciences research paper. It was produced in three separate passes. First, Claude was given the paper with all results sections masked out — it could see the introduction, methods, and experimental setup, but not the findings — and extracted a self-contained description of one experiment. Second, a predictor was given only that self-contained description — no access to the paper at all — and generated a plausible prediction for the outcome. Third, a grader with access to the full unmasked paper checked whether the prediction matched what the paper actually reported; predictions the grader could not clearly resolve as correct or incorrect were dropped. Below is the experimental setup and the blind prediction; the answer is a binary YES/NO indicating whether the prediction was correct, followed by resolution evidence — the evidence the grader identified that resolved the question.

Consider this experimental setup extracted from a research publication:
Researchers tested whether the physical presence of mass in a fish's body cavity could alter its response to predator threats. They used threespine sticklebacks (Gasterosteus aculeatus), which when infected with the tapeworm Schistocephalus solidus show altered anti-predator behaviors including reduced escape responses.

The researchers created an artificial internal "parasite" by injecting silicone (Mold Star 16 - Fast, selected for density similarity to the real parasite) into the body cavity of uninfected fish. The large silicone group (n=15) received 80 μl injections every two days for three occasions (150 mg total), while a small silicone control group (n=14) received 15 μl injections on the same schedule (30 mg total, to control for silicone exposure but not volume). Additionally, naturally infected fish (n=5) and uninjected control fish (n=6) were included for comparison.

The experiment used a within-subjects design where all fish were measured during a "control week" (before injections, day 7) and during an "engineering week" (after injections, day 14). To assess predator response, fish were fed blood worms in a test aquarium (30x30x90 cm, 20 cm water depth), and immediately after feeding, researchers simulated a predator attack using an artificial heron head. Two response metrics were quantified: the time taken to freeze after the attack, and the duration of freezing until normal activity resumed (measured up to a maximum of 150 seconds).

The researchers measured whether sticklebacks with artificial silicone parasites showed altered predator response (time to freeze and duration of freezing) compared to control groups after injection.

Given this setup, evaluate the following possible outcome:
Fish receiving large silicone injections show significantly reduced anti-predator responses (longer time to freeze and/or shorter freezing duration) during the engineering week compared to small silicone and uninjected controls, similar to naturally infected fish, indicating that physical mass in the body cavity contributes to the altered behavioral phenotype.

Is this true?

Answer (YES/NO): NO